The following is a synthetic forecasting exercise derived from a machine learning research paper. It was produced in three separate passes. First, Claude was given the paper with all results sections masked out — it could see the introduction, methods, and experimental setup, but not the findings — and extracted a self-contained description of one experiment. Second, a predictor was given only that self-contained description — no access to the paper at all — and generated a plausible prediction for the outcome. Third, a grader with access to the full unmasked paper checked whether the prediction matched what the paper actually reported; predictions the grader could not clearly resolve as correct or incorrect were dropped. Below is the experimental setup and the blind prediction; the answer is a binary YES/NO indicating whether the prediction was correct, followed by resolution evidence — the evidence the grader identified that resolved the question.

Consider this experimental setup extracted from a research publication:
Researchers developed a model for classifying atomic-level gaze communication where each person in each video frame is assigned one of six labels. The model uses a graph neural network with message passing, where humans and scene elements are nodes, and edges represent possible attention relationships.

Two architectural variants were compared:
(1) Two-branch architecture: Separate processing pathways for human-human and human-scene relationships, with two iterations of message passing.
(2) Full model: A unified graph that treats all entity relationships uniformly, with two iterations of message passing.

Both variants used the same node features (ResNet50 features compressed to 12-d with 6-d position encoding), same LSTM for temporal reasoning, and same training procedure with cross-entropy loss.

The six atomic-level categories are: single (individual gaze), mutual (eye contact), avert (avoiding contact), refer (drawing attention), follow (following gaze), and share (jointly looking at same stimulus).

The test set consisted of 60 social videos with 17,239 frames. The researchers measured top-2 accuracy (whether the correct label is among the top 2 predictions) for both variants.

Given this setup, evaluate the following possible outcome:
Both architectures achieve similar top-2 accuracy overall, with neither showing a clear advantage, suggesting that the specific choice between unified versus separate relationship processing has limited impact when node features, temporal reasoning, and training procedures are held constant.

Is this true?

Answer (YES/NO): NO